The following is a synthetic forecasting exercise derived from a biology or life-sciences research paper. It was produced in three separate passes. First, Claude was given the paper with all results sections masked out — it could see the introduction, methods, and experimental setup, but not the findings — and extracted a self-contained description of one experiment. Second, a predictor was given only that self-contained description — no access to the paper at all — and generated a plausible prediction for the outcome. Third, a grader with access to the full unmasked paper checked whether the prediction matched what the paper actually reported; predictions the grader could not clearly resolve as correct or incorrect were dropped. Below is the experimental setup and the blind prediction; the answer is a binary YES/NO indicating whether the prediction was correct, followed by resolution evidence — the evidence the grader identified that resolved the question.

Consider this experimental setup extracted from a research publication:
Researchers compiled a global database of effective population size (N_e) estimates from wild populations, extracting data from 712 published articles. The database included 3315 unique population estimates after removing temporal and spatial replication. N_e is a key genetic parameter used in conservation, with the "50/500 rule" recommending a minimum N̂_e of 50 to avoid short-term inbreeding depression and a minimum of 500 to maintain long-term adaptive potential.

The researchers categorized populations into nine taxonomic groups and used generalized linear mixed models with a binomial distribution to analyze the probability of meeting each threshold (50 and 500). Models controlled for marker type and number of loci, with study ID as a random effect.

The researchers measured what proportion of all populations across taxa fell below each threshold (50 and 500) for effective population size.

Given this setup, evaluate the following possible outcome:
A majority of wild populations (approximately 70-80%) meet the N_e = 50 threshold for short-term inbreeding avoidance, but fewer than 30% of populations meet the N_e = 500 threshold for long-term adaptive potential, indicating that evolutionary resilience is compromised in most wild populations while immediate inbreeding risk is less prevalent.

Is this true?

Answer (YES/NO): NO